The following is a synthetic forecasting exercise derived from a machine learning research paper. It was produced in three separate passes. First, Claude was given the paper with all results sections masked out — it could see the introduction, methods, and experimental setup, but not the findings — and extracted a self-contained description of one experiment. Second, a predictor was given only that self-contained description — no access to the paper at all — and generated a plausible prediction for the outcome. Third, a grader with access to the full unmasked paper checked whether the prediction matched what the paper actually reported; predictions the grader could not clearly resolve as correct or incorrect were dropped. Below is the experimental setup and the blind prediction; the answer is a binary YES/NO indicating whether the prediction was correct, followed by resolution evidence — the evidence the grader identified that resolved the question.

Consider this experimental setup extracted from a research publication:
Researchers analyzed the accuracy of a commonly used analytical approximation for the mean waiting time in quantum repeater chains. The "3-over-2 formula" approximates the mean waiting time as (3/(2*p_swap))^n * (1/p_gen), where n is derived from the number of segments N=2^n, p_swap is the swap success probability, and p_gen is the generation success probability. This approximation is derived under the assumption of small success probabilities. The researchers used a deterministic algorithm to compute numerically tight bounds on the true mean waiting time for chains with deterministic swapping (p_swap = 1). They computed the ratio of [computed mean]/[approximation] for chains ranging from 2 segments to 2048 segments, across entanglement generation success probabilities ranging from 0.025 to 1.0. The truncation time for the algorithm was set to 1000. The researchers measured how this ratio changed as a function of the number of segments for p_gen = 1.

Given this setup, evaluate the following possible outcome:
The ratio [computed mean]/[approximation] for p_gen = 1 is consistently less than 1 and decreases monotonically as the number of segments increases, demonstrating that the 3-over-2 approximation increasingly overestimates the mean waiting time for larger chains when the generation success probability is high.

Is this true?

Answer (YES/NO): YES